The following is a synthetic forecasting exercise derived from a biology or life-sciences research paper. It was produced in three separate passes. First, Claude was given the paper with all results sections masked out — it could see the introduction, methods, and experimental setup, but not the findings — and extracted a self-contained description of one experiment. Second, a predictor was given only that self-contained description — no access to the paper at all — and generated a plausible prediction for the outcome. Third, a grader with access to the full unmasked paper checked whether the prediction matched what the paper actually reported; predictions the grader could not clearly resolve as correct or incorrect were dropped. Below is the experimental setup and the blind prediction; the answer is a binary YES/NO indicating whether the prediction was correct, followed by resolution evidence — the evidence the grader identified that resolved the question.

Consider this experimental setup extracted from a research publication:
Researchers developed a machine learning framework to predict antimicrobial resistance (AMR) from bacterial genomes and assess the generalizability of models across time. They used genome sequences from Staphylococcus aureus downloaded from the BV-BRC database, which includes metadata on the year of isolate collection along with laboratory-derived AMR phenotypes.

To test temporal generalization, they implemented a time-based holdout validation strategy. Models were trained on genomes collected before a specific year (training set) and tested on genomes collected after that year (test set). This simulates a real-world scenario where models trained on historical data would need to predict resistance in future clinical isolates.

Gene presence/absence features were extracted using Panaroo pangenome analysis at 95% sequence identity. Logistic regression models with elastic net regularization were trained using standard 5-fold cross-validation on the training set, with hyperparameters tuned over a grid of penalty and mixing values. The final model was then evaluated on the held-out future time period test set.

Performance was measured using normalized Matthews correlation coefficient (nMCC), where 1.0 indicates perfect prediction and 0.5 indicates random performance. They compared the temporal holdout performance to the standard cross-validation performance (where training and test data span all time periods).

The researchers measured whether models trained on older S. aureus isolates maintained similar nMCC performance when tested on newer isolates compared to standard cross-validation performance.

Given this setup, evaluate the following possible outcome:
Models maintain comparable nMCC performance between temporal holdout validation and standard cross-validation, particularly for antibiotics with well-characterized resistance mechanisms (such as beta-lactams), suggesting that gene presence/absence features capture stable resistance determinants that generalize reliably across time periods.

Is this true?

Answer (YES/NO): NO